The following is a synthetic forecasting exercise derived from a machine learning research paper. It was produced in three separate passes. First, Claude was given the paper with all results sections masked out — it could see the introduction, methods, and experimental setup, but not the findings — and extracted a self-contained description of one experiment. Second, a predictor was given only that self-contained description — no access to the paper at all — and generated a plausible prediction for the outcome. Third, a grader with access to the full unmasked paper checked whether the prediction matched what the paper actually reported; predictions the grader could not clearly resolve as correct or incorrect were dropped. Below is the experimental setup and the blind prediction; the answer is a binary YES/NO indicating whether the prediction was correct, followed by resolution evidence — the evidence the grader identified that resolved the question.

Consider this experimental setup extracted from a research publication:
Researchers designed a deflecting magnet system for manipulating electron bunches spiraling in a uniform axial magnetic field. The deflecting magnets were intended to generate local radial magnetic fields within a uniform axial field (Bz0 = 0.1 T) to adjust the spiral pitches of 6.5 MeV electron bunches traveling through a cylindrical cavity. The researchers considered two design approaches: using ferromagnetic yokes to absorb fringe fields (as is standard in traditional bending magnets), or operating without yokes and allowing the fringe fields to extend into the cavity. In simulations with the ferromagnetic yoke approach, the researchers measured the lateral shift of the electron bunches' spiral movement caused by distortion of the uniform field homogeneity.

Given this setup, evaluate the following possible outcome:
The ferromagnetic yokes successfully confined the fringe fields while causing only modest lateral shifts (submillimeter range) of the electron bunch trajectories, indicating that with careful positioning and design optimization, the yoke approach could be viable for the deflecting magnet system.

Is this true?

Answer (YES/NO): NO